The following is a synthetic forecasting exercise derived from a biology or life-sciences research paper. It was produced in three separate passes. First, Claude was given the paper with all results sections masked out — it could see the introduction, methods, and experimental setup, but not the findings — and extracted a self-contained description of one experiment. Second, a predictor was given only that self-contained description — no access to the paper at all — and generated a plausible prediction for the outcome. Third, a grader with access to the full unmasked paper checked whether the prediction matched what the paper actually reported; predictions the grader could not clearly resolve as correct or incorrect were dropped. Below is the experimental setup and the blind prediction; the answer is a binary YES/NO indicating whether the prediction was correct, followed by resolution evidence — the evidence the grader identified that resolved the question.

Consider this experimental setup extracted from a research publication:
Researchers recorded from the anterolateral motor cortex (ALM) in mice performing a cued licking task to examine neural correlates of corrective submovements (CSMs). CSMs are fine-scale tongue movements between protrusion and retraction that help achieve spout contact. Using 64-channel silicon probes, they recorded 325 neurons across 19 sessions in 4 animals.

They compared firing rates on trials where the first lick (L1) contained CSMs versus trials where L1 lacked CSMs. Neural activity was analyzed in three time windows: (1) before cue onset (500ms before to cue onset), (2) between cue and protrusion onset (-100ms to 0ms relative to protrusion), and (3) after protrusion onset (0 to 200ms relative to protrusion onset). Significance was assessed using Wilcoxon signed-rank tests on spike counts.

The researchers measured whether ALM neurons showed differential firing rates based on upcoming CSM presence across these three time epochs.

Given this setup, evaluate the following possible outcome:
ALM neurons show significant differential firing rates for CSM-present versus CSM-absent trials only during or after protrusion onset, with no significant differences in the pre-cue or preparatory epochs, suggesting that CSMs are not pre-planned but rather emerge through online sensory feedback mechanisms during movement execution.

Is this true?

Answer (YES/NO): NO